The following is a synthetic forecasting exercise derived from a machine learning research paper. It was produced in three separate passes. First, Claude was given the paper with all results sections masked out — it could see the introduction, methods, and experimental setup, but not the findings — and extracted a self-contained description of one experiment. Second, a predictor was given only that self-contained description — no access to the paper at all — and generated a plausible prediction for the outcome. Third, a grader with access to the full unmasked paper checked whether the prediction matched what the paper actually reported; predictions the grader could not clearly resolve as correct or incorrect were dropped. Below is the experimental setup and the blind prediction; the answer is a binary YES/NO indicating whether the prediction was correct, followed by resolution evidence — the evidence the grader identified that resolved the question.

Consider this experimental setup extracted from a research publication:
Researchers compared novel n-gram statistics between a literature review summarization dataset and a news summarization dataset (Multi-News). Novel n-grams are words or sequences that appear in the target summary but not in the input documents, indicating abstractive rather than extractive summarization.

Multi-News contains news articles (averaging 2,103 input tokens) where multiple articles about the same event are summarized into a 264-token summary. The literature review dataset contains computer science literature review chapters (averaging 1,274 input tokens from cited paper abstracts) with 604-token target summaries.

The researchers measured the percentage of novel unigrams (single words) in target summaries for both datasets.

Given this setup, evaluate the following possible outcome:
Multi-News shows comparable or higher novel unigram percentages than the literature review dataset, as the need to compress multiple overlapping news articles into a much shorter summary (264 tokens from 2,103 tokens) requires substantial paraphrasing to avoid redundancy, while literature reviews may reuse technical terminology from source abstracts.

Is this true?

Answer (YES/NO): NO